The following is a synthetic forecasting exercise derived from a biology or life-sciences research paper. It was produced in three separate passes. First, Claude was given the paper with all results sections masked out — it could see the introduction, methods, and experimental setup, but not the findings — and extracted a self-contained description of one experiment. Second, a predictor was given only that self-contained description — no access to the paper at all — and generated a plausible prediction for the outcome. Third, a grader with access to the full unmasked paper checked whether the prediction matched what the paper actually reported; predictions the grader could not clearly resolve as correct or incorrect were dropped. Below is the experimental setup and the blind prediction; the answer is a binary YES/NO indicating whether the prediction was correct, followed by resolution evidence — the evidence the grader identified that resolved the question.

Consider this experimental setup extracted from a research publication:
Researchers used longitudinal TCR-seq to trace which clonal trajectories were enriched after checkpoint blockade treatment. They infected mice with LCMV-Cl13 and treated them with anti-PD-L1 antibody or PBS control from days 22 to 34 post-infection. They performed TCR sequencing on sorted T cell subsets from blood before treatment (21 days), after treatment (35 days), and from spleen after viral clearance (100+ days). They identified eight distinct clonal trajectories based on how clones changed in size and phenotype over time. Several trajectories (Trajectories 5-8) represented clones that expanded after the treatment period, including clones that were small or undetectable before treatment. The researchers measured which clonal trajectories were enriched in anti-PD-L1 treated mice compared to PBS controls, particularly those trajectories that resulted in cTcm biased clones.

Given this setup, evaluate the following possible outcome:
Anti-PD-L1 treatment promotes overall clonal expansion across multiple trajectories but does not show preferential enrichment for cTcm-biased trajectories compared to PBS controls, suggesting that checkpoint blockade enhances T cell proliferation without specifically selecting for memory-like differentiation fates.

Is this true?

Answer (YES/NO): NO